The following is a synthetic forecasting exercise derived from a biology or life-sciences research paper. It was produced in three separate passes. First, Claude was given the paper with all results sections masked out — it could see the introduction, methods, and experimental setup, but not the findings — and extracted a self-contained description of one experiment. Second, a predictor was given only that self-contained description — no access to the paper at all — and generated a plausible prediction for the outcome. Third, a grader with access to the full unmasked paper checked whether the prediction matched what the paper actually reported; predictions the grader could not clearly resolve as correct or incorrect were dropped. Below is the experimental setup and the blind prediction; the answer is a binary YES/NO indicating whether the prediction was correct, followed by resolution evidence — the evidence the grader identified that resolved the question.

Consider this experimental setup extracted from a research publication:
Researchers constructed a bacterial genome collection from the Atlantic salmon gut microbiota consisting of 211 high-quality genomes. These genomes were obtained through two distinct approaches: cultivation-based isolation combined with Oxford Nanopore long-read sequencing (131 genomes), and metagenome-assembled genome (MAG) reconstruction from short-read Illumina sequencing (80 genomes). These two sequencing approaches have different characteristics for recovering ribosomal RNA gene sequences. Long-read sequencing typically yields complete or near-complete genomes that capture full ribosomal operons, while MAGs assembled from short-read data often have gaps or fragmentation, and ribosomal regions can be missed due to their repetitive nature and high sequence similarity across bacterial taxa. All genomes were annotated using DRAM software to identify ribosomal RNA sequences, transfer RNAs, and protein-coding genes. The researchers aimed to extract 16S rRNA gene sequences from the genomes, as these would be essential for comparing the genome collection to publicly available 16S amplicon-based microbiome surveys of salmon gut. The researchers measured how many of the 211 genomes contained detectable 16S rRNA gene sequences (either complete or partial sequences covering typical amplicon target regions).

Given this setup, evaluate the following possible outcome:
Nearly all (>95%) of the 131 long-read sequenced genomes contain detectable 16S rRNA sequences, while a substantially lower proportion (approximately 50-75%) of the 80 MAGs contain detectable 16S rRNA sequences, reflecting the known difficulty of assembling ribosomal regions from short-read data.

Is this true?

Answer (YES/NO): NO